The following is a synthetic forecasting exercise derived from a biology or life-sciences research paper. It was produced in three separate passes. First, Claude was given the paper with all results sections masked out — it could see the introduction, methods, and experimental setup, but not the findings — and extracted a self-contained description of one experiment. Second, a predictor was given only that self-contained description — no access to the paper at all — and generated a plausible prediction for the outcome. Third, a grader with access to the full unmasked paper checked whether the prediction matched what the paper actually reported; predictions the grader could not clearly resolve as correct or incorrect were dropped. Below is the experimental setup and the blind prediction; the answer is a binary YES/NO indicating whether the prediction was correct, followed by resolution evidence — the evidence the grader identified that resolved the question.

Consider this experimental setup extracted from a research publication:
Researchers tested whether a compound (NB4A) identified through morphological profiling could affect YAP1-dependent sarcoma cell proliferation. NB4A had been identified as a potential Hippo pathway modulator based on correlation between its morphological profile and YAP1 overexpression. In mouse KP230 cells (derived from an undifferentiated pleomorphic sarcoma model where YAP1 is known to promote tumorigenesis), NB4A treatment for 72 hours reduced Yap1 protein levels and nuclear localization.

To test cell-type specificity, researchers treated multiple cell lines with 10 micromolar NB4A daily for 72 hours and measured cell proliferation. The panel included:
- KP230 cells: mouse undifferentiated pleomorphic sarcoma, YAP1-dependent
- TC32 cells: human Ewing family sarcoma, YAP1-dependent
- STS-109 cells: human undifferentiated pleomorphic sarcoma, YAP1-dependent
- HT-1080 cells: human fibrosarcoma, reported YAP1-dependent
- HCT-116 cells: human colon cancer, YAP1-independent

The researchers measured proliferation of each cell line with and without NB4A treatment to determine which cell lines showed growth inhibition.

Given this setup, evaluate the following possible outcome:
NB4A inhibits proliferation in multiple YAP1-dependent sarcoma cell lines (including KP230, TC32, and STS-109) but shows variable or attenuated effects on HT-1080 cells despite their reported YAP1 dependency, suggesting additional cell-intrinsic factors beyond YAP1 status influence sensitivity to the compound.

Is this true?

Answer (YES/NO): NO